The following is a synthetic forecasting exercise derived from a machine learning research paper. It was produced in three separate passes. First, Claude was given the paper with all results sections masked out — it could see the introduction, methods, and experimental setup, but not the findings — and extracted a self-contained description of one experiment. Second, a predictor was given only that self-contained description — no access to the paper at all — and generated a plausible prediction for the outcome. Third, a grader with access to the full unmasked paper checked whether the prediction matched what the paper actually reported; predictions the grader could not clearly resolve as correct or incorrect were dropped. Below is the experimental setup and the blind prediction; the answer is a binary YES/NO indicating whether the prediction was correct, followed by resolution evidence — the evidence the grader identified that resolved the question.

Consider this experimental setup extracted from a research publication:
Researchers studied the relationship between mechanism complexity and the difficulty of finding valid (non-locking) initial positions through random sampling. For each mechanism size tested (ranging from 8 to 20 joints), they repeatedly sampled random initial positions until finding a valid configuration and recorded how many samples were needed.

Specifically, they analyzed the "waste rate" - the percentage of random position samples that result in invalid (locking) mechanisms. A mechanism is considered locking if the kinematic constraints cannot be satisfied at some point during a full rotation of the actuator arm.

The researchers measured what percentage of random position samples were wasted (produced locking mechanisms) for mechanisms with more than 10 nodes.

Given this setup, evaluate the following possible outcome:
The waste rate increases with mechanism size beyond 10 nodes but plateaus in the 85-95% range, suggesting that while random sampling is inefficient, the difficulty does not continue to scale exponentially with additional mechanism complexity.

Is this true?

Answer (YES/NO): NO